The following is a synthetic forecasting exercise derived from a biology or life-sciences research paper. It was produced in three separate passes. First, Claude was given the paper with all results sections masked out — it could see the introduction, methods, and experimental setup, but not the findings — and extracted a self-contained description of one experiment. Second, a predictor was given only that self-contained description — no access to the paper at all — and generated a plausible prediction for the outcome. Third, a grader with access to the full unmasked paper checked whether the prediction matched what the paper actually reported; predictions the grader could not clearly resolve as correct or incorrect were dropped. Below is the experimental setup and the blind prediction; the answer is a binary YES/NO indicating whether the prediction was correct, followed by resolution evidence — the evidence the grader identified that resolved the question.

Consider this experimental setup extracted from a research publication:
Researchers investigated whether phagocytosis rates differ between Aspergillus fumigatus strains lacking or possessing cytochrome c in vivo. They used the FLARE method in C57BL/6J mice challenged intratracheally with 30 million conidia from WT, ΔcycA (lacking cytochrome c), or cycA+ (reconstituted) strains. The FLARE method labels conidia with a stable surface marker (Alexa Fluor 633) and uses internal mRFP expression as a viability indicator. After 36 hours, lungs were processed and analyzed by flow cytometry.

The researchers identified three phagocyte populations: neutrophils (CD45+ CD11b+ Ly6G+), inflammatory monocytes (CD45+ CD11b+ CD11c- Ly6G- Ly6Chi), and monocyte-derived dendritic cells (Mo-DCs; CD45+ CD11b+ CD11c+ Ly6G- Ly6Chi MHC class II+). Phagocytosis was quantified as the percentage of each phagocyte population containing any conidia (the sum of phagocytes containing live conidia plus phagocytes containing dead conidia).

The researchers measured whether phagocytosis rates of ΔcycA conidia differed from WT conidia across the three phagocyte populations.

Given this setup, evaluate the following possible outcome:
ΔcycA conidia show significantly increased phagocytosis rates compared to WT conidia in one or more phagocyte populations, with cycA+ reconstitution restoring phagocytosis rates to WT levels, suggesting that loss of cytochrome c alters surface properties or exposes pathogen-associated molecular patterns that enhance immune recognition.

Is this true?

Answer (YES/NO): NO